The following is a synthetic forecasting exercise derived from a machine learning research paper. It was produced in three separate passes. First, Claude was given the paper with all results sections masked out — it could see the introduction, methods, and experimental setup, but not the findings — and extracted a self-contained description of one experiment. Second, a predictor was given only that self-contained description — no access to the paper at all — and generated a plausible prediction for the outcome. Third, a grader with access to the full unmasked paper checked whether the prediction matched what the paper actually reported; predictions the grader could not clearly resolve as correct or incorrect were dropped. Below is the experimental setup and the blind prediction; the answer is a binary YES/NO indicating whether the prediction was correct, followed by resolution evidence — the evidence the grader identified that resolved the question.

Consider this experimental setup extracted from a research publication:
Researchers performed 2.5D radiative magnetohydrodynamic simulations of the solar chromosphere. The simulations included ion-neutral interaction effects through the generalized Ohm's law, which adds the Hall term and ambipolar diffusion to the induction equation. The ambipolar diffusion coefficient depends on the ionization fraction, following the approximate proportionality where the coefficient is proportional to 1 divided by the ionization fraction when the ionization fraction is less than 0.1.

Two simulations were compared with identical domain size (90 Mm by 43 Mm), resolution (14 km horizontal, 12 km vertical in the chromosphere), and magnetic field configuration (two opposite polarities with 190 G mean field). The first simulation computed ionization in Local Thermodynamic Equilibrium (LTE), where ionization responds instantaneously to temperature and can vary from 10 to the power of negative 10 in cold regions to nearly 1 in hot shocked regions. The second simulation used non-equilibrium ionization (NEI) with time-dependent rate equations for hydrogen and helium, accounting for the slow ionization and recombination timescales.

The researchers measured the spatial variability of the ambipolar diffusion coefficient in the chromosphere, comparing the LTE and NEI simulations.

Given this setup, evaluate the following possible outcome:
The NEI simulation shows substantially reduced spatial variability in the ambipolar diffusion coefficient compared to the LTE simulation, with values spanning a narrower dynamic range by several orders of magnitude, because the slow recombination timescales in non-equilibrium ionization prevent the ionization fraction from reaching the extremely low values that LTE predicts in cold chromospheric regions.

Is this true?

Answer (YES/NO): NO